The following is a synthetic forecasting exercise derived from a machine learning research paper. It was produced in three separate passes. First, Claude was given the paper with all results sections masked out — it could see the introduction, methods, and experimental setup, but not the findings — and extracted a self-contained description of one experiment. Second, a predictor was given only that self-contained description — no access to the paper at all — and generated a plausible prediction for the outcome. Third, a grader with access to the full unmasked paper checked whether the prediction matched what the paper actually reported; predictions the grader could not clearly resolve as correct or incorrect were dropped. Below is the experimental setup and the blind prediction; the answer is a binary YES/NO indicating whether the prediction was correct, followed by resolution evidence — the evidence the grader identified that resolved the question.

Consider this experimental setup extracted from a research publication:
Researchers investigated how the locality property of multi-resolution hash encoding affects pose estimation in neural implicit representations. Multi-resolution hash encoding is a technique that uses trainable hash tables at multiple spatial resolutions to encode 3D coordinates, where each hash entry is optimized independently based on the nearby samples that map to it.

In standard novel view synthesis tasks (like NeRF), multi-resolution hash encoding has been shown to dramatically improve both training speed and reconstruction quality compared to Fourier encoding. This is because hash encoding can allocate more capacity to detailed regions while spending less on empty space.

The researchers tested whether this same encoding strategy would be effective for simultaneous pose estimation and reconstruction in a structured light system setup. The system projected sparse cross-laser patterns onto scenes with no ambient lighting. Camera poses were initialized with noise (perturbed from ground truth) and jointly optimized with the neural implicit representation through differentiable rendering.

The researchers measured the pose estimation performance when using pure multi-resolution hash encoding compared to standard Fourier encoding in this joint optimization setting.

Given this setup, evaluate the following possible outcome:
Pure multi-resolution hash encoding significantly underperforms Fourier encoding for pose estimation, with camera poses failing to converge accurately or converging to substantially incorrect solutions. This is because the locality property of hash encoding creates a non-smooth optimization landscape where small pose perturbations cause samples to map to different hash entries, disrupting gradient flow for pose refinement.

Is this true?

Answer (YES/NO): YES